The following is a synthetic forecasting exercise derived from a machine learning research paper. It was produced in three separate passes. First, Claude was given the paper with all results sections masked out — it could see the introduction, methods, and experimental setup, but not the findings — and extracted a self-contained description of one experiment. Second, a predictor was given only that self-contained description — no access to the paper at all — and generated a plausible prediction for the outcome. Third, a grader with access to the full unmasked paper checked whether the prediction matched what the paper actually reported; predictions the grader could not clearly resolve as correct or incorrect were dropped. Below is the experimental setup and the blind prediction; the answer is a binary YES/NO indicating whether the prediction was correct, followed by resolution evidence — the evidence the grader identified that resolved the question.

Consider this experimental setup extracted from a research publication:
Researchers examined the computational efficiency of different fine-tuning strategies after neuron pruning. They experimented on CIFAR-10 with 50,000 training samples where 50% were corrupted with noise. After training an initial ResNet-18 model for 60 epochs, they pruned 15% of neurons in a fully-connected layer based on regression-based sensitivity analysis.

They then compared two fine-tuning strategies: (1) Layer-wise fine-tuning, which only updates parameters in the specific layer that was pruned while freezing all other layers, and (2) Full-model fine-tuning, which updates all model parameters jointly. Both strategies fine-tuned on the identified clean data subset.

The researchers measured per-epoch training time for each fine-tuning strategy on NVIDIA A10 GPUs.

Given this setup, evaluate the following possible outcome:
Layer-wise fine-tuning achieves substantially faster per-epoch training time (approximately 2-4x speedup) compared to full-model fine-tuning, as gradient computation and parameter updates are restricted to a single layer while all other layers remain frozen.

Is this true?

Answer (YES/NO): NO